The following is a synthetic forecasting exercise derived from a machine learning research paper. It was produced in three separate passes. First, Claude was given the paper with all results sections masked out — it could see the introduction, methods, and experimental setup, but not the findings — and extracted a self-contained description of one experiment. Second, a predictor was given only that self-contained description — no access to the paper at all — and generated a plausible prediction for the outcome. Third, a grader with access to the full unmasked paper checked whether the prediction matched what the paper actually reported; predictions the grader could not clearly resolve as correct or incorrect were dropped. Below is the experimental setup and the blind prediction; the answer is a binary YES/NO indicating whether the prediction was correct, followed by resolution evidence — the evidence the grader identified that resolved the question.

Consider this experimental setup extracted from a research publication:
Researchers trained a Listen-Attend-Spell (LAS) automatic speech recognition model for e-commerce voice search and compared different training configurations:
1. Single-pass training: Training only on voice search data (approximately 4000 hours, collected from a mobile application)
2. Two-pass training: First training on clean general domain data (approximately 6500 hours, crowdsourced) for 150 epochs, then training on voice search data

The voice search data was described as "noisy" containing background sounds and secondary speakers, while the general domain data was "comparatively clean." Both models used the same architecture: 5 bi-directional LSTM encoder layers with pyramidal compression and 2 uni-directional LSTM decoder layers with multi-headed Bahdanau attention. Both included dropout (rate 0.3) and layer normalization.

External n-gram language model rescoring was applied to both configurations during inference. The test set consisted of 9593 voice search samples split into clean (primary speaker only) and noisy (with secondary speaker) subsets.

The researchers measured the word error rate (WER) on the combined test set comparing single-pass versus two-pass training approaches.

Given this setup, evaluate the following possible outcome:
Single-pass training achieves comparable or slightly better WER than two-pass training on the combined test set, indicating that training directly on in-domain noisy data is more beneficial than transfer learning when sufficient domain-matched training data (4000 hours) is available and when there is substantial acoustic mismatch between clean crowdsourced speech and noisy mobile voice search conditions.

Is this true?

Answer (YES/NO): NO